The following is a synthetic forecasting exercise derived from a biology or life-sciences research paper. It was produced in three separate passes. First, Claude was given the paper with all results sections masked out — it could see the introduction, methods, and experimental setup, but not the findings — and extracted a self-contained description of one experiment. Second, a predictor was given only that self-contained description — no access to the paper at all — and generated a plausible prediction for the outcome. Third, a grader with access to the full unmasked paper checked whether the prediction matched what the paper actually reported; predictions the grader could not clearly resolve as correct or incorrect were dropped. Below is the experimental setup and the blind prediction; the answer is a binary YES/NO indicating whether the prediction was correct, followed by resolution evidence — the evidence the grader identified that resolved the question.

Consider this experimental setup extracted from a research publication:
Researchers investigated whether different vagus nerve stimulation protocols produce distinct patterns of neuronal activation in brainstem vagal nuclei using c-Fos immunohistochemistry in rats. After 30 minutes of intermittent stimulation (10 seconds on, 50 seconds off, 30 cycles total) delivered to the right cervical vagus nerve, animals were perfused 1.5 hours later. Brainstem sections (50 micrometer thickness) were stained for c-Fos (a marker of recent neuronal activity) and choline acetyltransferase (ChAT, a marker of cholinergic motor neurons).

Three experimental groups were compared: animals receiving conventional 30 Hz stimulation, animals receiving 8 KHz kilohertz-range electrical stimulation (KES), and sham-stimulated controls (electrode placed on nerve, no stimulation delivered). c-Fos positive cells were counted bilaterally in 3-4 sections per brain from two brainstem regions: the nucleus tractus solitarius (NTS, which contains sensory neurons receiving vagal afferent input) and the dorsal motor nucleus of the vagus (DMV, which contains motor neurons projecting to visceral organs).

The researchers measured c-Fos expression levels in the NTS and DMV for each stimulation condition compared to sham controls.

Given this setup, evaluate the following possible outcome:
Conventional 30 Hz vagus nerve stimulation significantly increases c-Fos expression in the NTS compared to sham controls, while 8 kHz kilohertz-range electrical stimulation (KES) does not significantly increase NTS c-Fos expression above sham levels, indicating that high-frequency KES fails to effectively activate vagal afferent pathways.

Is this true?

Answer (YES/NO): NO